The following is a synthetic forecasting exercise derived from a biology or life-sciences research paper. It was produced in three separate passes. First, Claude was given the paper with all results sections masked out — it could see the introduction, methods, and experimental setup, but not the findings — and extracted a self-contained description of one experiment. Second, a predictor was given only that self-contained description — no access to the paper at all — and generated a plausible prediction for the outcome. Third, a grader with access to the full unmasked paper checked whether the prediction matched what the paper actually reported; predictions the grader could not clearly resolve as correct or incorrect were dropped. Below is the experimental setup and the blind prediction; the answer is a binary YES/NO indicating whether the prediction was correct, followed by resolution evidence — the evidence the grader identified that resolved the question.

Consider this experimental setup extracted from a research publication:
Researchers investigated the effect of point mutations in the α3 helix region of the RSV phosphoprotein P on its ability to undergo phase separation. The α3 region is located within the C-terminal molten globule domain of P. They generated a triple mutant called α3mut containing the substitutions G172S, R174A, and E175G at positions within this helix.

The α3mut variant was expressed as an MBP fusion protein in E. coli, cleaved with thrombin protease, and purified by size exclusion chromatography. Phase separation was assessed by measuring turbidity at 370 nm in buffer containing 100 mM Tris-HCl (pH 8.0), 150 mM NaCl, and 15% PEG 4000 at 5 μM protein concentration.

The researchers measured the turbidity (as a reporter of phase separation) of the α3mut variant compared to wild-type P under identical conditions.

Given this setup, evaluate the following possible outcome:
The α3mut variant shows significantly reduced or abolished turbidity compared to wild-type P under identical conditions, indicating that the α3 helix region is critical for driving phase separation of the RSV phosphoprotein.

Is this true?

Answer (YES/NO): YES